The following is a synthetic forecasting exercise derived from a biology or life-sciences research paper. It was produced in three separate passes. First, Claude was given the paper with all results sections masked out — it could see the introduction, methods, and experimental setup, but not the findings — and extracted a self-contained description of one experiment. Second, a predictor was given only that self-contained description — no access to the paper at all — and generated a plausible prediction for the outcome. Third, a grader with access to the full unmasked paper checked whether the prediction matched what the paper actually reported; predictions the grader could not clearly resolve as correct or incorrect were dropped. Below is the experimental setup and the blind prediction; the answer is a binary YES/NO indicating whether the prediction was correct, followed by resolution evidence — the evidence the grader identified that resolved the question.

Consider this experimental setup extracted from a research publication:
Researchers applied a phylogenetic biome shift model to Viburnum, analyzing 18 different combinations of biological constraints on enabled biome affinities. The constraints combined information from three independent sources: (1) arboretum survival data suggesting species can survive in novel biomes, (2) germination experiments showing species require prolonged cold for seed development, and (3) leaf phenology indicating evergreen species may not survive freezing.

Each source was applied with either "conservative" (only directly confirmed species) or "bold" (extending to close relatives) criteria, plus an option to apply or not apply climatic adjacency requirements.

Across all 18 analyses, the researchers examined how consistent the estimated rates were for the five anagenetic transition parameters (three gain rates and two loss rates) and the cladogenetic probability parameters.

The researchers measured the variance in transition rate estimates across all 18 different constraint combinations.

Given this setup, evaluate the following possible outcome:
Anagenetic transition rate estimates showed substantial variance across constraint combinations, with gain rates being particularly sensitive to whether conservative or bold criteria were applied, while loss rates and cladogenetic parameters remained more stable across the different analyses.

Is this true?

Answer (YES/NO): NO